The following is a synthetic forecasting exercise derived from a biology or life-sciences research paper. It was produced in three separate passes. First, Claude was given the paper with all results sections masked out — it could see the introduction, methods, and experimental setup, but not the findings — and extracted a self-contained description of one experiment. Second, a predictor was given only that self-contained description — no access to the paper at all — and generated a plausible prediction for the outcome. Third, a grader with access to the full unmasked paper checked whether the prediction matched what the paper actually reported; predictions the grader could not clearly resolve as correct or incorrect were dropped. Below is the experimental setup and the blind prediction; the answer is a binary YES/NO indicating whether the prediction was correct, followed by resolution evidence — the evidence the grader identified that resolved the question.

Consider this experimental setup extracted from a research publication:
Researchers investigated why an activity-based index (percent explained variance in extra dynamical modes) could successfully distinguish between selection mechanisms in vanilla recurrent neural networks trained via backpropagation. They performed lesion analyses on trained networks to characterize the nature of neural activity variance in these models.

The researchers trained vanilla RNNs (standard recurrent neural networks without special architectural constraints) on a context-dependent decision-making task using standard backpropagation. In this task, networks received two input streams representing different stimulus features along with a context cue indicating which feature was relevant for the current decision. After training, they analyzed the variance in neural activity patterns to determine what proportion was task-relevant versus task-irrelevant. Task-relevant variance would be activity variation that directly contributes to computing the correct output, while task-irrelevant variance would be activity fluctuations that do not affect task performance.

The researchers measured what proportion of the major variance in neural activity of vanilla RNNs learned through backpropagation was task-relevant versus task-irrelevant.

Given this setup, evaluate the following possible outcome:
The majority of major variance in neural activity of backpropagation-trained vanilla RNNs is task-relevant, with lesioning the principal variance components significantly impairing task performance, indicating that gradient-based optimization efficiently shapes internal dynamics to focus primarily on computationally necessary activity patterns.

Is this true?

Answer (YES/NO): YES